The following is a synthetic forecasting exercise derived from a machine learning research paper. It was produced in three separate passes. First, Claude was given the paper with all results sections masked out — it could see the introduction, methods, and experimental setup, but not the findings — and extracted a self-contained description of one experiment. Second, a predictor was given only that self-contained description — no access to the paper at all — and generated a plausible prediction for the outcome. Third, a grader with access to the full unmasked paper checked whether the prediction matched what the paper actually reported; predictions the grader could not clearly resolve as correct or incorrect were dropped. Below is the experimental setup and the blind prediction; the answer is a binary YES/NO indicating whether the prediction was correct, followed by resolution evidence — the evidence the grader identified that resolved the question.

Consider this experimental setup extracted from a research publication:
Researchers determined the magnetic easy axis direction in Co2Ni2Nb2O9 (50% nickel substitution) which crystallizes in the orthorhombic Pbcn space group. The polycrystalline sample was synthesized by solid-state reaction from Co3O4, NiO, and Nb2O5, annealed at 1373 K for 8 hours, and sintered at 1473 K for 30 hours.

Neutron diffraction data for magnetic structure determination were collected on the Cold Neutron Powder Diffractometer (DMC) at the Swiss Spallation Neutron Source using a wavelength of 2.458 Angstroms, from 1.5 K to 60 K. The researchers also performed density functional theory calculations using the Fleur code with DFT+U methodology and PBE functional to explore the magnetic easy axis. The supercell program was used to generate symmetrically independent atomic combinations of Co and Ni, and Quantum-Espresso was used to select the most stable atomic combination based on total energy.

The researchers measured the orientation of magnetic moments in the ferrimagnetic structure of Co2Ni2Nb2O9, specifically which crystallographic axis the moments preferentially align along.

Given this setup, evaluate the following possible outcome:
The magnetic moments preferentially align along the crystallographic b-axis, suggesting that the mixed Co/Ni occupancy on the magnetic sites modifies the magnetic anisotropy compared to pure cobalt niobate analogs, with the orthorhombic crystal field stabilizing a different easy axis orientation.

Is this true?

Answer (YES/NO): YES